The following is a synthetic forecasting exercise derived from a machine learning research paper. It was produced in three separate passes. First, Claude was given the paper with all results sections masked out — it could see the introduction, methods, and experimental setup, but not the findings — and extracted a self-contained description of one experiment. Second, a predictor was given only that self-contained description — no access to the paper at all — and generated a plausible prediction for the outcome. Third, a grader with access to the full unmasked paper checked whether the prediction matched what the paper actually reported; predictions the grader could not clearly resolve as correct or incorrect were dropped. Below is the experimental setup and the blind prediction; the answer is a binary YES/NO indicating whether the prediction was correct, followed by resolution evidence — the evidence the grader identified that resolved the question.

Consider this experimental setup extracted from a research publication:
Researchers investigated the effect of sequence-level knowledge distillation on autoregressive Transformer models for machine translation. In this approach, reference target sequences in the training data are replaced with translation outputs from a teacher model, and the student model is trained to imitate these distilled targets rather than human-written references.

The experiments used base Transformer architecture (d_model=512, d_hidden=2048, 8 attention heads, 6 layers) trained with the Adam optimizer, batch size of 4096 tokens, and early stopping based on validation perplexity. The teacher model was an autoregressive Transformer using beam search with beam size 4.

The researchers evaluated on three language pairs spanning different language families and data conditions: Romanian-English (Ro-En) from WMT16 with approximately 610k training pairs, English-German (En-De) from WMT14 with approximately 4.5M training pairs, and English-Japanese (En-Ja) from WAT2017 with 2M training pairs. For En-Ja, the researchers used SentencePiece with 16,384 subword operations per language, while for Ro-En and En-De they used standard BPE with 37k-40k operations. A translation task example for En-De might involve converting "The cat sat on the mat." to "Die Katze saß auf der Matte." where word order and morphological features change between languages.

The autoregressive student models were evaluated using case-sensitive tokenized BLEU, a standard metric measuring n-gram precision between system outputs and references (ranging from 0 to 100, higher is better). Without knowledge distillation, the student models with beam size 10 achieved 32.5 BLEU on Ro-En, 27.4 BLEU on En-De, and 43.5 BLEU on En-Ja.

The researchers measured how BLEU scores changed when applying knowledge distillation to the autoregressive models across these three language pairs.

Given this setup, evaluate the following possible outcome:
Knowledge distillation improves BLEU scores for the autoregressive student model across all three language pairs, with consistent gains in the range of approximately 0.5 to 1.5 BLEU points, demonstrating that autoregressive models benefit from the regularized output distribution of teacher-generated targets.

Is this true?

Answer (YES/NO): NO